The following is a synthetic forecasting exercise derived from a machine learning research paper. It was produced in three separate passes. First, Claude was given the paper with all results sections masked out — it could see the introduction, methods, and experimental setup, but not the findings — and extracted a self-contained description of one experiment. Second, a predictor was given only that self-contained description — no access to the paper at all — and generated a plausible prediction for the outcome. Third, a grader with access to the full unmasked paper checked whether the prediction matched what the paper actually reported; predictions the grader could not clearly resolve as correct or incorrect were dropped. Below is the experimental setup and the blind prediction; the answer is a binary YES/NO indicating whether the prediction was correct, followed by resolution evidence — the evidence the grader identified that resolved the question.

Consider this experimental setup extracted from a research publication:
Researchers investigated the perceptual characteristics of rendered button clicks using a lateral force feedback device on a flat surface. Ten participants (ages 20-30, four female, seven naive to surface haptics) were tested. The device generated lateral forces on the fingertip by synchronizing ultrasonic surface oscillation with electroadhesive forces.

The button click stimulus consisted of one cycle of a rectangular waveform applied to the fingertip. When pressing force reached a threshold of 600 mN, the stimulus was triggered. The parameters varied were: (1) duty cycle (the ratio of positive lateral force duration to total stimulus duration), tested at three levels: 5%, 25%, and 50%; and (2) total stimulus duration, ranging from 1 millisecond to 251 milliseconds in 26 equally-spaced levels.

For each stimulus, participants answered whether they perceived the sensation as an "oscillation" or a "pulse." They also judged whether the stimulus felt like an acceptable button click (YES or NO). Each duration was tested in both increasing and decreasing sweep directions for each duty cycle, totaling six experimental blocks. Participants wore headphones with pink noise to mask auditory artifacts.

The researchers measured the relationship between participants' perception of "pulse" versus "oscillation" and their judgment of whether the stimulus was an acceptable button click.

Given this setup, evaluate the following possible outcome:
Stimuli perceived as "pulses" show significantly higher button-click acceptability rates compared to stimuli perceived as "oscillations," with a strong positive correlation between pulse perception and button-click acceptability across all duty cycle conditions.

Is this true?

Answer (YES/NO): YES